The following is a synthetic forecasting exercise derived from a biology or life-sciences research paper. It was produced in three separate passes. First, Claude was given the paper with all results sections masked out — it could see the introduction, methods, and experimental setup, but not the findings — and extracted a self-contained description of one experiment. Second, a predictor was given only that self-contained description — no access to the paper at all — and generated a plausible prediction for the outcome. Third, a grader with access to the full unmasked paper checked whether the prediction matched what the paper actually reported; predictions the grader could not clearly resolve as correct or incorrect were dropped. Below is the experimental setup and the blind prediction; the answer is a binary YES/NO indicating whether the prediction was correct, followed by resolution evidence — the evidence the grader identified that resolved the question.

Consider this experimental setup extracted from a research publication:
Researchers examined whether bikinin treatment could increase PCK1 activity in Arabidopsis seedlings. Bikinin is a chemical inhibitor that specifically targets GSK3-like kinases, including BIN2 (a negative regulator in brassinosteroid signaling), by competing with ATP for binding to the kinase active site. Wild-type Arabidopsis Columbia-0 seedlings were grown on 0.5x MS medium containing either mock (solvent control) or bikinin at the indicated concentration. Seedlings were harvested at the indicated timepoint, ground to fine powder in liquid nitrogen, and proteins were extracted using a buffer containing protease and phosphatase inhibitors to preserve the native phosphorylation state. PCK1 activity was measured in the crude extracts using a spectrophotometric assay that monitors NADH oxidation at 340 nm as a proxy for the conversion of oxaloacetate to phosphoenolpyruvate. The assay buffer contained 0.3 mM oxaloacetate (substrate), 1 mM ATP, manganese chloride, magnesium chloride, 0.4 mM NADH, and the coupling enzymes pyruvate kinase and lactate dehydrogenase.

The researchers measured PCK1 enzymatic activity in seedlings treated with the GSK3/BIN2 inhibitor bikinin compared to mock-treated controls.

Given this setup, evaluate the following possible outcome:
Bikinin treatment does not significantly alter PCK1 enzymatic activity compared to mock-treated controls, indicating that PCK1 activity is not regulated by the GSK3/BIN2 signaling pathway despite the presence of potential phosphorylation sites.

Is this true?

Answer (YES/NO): NO